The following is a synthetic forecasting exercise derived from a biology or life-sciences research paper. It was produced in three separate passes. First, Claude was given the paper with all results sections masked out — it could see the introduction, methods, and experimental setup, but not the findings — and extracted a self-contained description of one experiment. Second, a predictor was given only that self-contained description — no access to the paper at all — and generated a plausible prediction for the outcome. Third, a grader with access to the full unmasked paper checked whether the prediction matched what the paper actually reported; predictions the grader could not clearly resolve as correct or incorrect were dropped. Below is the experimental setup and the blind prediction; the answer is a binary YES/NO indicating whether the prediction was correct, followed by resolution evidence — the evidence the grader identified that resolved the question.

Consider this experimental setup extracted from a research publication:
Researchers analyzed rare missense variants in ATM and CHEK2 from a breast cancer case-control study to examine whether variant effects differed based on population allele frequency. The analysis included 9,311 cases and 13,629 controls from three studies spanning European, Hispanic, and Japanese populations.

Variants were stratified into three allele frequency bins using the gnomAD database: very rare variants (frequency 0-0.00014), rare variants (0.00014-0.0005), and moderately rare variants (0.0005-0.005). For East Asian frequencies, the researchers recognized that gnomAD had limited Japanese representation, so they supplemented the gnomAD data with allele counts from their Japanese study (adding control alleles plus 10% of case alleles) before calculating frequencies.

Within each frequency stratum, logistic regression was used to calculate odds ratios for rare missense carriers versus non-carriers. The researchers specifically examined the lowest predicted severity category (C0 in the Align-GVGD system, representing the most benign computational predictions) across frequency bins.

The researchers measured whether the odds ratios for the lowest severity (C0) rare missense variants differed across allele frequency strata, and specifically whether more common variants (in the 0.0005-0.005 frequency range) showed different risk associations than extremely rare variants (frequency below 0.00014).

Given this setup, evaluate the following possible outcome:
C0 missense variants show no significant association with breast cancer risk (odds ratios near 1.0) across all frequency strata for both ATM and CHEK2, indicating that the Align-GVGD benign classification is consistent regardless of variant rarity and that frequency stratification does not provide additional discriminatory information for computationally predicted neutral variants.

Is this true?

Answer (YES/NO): NO